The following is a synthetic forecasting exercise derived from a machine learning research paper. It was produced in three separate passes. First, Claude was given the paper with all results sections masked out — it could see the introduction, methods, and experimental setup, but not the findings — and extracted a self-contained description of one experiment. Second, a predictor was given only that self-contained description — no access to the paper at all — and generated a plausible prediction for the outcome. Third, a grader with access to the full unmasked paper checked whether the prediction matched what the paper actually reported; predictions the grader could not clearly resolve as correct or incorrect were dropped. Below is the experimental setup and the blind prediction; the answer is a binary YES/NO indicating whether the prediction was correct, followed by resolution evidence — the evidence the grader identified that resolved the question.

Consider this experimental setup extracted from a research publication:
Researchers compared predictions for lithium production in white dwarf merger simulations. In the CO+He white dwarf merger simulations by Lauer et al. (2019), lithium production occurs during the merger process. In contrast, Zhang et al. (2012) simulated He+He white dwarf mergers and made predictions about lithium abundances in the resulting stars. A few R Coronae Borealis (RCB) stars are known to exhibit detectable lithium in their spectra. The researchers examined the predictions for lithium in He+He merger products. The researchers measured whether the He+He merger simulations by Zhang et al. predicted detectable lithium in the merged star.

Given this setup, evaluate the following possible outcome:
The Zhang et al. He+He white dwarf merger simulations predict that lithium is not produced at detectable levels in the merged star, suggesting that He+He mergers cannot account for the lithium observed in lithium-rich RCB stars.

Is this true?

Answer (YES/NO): YES